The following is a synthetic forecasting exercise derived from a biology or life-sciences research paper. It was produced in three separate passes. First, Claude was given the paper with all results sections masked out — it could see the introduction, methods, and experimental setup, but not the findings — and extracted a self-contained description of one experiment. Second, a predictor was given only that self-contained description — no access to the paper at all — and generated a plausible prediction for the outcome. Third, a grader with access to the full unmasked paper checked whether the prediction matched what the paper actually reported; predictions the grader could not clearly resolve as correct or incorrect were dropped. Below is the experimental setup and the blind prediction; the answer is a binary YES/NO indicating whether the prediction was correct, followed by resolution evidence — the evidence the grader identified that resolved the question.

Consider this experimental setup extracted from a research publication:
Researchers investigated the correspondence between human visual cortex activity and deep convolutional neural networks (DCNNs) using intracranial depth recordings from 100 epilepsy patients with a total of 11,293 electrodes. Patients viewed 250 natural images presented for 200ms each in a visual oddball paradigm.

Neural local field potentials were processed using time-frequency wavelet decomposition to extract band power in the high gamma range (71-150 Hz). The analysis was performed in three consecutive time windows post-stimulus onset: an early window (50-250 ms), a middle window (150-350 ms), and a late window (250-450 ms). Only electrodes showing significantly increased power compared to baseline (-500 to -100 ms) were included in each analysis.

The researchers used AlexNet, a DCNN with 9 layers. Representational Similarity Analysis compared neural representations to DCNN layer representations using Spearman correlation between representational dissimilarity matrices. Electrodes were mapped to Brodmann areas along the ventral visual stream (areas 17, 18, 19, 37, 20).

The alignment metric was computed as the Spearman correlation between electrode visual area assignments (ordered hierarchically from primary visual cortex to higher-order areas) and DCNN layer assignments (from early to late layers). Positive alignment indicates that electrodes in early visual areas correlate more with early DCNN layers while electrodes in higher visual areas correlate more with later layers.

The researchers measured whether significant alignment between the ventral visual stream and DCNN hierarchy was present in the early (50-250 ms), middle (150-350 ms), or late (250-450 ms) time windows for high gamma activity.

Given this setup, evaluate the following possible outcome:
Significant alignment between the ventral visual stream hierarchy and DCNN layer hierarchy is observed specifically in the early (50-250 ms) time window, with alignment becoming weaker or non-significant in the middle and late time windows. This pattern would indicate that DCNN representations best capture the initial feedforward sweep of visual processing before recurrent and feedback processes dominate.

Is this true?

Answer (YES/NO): NO